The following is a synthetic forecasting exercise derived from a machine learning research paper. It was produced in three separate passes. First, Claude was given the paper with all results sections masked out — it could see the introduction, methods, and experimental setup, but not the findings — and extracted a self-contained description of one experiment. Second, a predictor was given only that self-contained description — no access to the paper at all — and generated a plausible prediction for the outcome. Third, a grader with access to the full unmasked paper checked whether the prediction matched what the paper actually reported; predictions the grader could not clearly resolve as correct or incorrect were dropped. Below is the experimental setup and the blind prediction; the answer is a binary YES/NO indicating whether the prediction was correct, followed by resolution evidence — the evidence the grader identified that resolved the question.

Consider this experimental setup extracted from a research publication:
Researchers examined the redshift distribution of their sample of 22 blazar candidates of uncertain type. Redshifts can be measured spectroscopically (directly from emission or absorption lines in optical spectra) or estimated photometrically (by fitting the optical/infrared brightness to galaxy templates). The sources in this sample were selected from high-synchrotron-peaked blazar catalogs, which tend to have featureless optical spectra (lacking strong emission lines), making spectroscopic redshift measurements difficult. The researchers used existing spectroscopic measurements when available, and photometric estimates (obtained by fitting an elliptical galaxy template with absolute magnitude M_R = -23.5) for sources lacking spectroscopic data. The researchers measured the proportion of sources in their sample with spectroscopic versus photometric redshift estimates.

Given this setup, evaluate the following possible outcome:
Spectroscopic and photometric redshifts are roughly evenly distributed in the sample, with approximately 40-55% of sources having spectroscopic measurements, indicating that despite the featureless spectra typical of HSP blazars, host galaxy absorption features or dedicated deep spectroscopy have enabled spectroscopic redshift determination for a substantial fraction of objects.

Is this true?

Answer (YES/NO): NO